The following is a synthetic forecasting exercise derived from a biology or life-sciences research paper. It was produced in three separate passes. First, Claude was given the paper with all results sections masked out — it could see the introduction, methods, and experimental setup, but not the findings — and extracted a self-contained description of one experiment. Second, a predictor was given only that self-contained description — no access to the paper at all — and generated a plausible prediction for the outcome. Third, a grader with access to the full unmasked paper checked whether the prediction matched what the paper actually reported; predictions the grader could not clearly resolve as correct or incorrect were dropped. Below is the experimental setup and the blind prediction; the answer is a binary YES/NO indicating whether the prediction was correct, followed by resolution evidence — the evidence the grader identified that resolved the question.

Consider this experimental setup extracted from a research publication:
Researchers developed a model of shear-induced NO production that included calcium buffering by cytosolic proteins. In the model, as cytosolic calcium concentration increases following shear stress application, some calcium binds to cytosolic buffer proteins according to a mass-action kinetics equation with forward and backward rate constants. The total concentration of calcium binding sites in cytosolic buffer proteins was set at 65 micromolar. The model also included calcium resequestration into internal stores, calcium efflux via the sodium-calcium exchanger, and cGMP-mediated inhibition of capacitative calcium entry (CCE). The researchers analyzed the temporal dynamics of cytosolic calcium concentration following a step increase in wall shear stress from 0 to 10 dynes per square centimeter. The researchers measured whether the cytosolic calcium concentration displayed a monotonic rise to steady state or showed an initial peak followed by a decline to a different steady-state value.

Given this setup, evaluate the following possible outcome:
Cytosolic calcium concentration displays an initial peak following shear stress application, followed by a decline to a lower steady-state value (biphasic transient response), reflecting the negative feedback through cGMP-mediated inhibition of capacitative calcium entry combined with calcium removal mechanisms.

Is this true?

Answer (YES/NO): YES